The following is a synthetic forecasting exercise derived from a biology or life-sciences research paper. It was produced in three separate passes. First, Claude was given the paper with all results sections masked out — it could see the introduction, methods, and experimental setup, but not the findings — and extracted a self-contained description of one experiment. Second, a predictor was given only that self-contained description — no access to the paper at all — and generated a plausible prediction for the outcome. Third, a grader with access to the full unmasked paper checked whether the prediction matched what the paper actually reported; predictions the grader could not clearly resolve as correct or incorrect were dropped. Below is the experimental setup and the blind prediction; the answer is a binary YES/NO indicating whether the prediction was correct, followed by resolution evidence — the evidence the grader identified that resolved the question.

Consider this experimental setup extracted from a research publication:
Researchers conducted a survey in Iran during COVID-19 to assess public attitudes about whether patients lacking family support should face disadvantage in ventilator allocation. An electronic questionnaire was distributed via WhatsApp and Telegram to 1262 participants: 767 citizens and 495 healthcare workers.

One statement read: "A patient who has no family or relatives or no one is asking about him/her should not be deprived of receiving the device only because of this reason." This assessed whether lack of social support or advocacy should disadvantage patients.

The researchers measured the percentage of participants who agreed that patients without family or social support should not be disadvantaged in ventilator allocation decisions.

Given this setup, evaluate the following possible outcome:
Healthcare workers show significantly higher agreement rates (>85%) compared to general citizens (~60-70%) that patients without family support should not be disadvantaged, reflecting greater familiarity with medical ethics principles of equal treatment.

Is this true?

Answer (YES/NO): NO